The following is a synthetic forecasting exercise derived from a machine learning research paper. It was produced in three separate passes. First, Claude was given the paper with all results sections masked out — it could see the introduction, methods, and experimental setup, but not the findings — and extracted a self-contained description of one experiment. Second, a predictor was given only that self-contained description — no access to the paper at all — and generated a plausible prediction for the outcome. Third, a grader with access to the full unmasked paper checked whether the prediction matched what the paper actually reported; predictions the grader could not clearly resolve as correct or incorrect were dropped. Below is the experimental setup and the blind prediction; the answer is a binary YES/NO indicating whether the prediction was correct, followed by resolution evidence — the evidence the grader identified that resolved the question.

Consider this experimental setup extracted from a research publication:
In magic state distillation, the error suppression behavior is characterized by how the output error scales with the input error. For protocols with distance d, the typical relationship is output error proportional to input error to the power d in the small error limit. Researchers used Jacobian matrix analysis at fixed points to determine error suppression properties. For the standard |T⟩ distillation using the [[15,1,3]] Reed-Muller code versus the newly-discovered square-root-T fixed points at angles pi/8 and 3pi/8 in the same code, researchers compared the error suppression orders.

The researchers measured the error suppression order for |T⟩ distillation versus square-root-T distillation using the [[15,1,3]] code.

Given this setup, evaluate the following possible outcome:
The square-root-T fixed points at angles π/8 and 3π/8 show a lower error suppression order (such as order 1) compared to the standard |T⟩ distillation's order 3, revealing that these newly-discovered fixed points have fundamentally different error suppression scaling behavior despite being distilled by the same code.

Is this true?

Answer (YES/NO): YES